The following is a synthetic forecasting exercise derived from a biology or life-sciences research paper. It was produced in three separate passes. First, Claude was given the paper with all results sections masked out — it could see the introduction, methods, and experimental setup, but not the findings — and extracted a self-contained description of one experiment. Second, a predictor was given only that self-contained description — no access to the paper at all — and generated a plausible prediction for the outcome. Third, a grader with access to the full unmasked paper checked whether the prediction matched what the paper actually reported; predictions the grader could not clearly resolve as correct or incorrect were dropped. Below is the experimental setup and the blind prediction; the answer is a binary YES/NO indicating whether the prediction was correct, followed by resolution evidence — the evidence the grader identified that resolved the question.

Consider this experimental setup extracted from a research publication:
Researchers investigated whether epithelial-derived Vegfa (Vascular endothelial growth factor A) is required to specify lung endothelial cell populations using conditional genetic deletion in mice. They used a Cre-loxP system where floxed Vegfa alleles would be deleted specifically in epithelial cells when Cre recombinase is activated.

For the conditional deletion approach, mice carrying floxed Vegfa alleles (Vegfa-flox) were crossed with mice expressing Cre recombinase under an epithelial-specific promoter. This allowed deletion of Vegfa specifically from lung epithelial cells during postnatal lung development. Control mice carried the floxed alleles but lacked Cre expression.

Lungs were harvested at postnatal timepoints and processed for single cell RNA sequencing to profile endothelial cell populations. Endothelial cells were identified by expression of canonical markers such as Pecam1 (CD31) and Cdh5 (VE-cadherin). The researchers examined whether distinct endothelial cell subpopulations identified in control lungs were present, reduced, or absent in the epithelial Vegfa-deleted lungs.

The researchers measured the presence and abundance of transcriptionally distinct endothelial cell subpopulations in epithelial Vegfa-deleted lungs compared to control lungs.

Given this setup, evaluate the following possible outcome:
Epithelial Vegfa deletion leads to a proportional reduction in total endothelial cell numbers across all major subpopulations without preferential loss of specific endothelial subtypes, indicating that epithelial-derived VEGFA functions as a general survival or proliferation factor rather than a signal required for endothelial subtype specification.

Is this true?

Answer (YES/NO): NO